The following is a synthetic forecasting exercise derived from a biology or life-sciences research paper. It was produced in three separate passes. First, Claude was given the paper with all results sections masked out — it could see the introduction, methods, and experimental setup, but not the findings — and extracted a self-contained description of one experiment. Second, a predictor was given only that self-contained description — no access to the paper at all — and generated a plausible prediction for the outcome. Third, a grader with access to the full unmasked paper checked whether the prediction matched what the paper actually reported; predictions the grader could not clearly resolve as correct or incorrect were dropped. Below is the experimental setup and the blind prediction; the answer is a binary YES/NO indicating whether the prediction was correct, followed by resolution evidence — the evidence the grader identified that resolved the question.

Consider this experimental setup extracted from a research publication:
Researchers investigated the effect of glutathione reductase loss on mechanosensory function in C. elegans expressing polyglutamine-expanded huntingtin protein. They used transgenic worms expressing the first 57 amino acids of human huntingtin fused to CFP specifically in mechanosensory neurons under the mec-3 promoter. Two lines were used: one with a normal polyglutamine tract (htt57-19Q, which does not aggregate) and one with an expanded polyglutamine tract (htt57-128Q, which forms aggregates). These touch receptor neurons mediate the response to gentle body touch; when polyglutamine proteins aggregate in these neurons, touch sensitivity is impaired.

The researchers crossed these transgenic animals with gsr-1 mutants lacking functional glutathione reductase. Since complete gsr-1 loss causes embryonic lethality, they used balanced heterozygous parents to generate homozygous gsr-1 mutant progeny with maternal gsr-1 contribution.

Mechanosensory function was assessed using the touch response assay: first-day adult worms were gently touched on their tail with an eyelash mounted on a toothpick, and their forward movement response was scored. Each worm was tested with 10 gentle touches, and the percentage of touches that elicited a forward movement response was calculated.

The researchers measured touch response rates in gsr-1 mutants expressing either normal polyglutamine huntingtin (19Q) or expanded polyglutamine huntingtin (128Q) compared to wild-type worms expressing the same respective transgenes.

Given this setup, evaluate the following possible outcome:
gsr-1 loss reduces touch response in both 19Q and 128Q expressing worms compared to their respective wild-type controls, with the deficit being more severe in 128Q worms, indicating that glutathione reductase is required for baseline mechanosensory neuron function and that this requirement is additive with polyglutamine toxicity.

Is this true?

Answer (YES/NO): NO